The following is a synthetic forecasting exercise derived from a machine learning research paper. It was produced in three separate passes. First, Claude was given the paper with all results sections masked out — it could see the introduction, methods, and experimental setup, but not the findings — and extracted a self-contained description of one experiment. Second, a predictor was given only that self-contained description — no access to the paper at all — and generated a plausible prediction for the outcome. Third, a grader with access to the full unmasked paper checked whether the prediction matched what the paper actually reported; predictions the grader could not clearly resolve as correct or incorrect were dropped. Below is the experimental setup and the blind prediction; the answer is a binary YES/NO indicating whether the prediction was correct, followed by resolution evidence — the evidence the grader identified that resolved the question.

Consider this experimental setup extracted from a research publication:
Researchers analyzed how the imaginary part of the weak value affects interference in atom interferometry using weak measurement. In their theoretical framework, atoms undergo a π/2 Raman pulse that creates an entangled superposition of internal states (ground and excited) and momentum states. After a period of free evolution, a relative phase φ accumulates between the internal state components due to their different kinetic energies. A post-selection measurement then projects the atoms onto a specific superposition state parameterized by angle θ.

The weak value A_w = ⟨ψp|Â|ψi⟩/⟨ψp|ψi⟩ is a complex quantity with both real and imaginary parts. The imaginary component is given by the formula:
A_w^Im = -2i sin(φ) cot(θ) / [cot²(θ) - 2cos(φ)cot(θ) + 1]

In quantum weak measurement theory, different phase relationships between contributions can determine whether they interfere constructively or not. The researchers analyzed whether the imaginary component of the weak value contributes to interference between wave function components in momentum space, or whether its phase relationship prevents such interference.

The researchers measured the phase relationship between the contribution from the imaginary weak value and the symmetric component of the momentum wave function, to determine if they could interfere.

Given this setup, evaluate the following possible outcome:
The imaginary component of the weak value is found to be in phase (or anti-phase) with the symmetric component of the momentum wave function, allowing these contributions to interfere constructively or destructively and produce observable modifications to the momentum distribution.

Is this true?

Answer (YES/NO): NO